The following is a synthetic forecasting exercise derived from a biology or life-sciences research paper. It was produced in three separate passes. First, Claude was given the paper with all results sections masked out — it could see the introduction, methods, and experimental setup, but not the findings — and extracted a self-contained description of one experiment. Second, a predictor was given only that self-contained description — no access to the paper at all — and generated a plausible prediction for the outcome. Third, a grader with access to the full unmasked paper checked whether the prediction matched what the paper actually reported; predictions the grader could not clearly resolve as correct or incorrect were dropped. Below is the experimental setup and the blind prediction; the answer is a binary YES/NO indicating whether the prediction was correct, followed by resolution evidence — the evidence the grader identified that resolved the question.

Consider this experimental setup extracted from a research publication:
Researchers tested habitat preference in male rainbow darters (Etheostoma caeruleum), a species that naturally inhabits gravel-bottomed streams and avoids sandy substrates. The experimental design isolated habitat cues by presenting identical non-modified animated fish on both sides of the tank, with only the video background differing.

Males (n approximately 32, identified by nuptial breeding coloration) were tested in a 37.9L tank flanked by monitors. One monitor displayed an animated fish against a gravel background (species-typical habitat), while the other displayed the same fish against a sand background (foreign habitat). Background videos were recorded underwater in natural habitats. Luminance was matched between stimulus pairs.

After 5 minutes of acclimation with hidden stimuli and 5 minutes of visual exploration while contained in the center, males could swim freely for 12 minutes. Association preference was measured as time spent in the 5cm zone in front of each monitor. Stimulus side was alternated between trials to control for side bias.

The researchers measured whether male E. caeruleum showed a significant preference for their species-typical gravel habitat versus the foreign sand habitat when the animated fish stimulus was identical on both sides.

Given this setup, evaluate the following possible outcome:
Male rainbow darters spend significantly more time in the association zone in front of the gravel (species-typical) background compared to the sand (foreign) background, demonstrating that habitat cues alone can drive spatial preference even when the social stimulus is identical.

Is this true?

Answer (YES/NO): NO